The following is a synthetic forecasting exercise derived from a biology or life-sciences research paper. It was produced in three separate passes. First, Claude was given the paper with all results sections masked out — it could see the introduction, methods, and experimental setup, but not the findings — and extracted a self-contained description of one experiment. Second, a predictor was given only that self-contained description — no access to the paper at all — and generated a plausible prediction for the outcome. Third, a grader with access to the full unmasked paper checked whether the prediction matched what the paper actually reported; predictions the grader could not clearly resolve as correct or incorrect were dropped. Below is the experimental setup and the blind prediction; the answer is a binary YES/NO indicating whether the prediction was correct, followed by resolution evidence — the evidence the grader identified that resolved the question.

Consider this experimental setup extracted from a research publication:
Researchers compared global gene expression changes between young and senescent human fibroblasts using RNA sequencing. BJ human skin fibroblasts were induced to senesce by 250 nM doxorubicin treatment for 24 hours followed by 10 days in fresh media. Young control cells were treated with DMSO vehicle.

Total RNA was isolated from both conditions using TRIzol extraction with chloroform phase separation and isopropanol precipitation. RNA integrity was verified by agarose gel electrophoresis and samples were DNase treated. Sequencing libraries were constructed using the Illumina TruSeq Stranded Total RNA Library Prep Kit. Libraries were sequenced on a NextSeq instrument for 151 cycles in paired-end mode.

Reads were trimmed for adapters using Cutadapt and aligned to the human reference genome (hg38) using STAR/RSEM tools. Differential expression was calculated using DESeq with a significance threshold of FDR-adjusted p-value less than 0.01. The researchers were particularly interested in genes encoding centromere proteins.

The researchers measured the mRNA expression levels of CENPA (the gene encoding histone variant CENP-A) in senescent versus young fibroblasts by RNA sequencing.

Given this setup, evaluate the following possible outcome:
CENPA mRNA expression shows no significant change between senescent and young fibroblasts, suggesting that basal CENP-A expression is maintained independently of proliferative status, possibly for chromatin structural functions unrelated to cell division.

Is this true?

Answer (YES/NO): NO